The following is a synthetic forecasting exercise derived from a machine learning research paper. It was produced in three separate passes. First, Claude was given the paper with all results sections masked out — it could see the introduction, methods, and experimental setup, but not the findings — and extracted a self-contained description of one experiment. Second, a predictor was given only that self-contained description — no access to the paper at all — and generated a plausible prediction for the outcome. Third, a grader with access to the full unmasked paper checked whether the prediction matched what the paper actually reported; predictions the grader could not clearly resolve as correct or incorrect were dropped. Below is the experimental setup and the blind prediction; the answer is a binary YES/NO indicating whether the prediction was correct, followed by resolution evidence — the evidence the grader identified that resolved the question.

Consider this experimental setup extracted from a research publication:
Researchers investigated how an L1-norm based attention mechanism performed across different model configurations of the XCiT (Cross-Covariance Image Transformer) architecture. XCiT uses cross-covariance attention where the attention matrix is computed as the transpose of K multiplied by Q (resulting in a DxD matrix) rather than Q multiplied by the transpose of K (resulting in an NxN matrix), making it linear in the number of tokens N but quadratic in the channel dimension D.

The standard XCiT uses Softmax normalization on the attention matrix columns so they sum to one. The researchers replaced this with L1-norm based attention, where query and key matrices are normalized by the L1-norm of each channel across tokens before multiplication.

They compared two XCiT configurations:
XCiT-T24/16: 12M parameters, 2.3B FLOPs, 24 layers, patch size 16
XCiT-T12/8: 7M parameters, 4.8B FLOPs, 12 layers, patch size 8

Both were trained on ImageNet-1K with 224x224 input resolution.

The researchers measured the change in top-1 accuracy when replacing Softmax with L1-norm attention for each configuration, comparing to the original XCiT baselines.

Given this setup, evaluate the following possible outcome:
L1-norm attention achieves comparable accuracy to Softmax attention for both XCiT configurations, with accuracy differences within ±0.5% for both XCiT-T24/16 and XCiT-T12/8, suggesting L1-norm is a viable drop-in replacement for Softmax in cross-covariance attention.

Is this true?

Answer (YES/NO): YES